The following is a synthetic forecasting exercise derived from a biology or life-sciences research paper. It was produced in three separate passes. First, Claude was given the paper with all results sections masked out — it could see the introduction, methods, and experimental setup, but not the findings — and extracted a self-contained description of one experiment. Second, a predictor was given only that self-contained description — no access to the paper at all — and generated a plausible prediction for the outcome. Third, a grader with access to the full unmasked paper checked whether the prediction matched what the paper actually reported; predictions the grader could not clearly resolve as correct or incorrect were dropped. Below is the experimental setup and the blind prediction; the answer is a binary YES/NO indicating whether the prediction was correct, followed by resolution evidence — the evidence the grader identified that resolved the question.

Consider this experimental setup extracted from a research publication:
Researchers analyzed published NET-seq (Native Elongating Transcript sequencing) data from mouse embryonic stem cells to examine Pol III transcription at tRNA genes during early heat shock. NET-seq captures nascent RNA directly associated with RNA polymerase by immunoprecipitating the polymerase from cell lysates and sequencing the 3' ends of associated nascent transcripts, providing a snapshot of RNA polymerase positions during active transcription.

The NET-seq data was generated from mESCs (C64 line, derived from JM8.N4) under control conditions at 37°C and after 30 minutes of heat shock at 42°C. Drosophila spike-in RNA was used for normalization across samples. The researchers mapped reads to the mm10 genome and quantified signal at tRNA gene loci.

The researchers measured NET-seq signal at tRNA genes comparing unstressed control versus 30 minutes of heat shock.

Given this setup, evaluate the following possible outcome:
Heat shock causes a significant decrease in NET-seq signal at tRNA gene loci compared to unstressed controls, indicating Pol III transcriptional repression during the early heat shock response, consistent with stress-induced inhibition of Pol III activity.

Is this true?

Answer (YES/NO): YES